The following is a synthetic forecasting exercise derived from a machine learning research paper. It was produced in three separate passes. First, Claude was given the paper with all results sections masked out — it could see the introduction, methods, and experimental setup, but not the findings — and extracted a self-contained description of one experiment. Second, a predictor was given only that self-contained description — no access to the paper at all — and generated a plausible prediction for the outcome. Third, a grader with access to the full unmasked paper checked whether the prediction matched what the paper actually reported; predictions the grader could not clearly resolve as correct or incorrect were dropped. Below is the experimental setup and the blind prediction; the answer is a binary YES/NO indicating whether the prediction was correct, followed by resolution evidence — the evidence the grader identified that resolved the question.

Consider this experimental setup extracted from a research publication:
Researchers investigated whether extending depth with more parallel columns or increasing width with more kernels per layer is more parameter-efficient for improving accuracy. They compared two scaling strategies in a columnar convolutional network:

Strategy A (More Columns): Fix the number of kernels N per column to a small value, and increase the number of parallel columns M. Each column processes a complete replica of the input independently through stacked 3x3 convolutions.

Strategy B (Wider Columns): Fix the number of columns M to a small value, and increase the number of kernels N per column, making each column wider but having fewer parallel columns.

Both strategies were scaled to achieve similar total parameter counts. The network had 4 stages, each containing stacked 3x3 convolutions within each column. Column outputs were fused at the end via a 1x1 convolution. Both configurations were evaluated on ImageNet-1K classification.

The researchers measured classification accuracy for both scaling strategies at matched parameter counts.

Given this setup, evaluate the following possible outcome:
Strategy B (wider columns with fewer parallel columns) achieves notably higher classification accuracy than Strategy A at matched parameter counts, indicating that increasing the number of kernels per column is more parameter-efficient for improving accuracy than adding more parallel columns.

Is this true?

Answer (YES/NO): NO